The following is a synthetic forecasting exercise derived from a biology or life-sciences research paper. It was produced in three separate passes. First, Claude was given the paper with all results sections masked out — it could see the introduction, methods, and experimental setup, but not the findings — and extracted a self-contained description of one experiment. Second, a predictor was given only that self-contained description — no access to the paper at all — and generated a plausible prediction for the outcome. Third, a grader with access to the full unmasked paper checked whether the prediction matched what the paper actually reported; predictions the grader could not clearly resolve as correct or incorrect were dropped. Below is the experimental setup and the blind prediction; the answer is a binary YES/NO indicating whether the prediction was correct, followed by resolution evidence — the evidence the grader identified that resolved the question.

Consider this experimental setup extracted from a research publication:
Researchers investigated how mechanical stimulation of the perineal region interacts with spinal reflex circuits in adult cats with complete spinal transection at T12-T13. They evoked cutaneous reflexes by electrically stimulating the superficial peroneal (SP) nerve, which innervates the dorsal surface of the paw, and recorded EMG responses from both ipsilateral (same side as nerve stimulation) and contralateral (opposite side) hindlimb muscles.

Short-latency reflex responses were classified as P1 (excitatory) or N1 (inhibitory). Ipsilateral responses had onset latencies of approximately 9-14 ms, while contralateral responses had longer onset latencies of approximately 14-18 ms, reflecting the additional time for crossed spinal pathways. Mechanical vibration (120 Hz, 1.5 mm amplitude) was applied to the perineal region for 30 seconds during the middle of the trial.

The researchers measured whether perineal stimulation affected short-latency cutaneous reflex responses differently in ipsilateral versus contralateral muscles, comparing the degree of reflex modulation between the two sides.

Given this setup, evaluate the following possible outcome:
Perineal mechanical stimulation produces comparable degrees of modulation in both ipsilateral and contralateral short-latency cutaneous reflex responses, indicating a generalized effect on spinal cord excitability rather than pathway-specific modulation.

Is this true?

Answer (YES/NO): YES